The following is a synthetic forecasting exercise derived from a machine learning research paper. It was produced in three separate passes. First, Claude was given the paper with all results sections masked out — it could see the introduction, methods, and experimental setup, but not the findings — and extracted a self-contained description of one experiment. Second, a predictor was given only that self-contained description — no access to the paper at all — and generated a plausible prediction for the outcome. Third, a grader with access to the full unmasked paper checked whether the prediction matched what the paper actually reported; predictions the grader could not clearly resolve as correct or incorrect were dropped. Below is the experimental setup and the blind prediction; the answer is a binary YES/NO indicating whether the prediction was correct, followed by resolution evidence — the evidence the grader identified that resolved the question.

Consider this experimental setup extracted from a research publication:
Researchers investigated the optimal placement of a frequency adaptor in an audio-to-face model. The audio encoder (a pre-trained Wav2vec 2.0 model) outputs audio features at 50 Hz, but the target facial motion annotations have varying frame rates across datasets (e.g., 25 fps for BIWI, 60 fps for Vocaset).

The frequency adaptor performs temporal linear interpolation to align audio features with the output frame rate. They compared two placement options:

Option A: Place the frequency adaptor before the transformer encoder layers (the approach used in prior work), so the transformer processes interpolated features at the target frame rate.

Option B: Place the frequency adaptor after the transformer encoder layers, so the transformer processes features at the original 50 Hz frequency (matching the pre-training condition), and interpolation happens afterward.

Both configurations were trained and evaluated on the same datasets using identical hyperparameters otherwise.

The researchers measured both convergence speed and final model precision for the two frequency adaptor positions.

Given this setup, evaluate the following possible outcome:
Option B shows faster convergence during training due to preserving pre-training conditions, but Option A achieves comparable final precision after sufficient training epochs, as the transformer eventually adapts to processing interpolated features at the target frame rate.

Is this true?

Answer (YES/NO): NO